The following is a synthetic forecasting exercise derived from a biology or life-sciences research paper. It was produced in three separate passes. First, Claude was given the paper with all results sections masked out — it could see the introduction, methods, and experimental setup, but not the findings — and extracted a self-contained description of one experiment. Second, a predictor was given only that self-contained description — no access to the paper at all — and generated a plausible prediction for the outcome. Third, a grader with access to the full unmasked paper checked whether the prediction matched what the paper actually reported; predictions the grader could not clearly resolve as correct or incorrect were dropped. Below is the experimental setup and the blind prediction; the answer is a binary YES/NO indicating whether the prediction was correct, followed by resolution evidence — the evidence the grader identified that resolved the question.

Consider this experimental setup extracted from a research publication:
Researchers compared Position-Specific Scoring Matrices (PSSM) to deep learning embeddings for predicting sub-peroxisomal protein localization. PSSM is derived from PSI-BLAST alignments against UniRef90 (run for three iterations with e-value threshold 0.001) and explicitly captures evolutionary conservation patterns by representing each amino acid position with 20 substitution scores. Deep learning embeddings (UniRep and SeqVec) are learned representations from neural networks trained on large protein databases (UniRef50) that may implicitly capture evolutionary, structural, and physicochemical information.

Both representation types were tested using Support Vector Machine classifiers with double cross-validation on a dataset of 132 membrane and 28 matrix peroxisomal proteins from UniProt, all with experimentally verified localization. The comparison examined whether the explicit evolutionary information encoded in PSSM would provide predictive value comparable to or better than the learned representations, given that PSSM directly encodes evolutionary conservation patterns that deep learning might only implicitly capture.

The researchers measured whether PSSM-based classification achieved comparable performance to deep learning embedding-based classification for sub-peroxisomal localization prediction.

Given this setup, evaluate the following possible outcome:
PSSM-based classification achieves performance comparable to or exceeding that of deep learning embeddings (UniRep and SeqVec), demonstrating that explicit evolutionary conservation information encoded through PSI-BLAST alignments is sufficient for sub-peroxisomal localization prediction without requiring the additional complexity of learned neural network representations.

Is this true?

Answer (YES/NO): NO